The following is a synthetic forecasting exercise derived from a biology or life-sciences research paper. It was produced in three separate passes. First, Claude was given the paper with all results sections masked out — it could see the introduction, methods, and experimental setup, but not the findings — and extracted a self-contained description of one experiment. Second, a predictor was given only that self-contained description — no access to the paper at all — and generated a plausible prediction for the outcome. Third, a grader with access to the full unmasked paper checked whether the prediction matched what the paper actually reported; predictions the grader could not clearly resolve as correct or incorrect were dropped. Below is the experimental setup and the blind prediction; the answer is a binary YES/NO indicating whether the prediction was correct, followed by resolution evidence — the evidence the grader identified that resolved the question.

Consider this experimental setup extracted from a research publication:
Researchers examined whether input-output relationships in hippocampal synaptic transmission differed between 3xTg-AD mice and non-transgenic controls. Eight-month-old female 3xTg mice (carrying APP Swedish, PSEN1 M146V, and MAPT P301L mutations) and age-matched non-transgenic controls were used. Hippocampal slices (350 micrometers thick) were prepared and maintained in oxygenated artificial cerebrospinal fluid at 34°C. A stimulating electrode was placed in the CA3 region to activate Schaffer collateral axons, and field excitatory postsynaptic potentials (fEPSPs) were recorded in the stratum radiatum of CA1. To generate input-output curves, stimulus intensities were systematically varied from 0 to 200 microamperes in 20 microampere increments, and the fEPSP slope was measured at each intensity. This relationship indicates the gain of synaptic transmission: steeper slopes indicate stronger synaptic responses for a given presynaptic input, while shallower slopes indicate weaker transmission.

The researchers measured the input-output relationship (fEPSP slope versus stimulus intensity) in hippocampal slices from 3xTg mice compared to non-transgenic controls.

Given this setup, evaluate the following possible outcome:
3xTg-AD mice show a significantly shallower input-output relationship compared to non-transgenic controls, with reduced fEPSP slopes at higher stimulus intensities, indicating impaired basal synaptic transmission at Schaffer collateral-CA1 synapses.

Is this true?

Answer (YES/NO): YES